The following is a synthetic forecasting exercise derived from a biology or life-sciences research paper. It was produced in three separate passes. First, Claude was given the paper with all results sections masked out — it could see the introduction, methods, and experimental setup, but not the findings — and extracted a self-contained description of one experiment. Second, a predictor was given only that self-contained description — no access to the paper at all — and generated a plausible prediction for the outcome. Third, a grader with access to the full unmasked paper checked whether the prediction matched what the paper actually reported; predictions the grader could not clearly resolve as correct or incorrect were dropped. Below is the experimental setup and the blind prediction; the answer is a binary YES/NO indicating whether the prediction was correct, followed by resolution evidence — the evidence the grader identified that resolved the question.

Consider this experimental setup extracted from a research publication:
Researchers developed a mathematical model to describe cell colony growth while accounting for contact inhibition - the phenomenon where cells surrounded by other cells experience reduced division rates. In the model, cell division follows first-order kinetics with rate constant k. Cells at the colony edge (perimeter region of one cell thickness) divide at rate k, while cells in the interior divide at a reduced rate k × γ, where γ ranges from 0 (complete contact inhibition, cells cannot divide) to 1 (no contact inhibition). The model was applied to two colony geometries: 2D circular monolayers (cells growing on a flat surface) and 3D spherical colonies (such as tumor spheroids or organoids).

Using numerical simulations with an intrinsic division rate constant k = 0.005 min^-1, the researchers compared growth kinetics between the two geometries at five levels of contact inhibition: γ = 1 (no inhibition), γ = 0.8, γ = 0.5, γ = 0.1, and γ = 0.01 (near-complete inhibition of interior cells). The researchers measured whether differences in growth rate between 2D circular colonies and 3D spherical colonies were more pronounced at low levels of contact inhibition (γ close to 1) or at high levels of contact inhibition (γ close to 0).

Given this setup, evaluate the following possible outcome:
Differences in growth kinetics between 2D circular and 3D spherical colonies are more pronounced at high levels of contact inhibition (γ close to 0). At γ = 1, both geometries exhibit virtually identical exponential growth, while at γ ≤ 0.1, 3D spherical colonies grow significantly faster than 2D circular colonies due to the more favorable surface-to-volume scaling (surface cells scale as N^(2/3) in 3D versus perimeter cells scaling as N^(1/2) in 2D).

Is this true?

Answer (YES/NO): YES